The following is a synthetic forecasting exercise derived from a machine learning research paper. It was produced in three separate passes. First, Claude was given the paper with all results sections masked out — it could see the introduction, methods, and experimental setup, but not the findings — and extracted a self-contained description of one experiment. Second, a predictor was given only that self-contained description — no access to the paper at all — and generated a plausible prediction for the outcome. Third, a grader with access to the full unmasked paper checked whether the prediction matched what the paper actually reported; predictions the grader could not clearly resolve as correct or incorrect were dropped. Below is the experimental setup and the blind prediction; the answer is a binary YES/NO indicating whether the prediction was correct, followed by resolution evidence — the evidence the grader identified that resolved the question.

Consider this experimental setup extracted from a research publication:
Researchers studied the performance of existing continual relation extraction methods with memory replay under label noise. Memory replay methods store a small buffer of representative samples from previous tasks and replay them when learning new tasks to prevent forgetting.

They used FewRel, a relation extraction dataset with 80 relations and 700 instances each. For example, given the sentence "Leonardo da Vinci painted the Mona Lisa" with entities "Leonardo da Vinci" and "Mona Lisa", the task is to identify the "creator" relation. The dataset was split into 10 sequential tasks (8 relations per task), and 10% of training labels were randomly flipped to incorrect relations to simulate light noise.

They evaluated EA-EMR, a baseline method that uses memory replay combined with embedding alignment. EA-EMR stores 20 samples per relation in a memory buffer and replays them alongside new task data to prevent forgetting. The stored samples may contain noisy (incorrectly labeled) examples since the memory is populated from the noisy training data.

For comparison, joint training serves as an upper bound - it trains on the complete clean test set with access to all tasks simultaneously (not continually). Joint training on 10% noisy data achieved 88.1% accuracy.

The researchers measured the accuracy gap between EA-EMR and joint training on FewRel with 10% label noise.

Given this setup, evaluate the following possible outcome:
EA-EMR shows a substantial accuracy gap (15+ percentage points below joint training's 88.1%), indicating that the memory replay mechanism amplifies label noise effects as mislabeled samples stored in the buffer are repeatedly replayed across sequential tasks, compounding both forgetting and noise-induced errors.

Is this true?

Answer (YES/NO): YES